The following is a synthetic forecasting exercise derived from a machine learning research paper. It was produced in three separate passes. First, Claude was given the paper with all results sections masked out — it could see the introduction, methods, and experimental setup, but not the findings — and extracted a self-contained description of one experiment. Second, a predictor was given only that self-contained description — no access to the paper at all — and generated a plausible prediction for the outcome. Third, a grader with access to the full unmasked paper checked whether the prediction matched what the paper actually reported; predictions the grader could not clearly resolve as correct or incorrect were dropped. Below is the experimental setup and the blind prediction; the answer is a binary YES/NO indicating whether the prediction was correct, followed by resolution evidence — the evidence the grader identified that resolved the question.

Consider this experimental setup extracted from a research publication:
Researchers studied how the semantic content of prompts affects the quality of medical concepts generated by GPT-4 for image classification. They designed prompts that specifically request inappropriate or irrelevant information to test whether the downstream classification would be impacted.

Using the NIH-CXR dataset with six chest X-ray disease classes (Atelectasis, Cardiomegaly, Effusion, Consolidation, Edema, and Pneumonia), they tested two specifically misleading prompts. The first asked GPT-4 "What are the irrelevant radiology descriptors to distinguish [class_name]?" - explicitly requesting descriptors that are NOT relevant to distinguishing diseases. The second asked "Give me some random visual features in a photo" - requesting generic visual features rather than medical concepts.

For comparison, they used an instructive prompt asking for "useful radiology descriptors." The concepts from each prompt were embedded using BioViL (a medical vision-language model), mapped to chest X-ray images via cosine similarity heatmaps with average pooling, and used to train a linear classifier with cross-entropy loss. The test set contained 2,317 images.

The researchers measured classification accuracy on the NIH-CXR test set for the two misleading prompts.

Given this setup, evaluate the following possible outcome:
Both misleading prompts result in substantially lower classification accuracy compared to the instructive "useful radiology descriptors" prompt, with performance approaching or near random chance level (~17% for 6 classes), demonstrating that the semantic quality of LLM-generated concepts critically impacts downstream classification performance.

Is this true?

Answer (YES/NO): NO